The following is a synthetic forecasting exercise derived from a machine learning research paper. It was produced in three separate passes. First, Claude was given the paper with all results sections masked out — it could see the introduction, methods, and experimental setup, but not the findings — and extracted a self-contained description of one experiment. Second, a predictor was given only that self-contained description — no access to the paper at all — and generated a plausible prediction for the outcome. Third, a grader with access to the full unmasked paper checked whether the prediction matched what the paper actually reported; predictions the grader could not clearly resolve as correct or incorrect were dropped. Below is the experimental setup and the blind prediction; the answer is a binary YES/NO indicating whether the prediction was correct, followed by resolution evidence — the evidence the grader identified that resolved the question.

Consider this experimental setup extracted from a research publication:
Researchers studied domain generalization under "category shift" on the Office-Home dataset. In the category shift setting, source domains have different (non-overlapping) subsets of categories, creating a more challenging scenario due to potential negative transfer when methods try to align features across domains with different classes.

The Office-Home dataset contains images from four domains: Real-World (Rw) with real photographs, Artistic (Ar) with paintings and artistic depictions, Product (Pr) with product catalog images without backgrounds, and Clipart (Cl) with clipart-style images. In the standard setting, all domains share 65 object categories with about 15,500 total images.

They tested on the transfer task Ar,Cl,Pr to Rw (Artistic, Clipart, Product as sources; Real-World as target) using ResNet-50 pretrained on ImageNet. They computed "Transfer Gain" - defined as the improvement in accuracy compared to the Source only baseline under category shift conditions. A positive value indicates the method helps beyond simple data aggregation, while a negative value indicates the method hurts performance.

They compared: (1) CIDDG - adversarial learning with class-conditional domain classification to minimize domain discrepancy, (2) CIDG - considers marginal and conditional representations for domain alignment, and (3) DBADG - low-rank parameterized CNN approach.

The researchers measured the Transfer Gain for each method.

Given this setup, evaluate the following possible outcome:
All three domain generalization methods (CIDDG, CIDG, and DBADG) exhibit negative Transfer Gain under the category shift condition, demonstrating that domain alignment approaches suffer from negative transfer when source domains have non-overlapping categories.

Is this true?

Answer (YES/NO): NO